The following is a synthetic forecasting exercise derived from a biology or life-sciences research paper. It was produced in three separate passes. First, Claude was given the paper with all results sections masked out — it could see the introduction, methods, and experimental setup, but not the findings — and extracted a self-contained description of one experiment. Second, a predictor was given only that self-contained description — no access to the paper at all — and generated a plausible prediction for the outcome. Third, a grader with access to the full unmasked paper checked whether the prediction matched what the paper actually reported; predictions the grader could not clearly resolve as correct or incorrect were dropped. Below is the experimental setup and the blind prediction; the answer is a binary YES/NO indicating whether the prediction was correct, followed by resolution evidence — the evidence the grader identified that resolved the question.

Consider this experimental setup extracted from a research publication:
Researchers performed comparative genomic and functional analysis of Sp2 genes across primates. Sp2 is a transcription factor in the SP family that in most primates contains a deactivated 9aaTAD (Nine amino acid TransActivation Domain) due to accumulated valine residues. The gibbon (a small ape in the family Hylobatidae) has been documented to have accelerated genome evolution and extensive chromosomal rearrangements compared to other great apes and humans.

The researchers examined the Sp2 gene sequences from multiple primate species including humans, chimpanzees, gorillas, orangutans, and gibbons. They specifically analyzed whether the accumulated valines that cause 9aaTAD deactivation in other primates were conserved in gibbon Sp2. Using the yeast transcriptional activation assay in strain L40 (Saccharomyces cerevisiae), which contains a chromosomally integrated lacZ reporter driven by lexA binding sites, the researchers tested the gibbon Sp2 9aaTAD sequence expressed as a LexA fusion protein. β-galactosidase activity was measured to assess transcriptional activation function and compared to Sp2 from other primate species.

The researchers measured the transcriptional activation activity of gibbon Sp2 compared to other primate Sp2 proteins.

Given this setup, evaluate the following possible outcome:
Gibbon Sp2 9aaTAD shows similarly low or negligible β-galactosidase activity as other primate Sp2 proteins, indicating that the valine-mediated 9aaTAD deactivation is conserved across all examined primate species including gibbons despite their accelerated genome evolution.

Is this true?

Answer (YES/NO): NO